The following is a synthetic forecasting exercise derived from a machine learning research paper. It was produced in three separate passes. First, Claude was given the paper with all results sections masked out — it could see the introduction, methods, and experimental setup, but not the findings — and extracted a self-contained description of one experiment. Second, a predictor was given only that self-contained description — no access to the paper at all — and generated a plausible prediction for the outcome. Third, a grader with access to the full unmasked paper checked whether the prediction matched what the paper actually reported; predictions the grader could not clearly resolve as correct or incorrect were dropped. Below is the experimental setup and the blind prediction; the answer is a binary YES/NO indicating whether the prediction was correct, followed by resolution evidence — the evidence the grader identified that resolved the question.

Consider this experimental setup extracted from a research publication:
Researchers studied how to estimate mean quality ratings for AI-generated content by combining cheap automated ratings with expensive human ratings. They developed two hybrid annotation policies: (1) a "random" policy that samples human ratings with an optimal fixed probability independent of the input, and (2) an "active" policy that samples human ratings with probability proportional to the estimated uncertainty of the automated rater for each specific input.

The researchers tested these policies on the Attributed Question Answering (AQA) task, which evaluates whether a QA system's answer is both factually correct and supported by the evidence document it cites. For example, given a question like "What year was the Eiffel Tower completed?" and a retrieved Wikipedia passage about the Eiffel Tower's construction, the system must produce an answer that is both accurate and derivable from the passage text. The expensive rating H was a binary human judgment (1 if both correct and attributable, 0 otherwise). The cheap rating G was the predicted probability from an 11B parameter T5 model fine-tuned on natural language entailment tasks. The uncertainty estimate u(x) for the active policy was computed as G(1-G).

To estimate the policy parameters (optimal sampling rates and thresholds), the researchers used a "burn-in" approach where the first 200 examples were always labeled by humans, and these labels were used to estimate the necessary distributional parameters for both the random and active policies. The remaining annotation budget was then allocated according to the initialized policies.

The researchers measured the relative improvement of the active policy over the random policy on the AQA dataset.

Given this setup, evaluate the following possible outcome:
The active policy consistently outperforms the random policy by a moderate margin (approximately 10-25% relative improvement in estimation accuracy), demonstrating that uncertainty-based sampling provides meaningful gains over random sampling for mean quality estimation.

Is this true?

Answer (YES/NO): NO